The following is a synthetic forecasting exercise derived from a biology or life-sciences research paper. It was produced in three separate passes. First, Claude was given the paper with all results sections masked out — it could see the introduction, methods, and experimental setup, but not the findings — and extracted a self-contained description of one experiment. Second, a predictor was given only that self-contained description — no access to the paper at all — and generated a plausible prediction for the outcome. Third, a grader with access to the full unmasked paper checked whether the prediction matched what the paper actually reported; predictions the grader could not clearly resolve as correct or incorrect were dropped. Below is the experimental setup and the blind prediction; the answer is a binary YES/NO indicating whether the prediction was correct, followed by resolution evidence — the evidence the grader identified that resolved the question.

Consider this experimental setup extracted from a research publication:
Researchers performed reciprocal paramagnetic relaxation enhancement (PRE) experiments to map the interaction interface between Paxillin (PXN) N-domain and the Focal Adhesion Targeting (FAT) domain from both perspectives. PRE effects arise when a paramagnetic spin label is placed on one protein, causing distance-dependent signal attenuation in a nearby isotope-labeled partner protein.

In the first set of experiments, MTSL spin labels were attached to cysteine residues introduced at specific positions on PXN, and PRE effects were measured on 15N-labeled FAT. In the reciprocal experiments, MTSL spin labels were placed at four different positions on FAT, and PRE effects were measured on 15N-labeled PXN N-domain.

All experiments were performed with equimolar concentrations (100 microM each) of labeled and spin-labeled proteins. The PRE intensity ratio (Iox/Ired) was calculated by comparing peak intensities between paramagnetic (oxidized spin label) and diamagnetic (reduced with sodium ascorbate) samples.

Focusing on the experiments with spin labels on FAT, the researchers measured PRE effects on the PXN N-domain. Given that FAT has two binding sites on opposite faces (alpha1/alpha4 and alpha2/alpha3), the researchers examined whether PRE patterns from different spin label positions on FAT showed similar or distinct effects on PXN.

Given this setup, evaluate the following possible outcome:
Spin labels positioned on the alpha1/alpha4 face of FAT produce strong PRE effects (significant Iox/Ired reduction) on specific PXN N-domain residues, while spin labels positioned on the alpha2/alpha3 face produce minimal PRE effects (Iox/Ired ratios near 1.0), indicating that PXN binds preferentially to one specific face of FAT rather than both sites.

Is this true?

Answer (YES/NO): NO